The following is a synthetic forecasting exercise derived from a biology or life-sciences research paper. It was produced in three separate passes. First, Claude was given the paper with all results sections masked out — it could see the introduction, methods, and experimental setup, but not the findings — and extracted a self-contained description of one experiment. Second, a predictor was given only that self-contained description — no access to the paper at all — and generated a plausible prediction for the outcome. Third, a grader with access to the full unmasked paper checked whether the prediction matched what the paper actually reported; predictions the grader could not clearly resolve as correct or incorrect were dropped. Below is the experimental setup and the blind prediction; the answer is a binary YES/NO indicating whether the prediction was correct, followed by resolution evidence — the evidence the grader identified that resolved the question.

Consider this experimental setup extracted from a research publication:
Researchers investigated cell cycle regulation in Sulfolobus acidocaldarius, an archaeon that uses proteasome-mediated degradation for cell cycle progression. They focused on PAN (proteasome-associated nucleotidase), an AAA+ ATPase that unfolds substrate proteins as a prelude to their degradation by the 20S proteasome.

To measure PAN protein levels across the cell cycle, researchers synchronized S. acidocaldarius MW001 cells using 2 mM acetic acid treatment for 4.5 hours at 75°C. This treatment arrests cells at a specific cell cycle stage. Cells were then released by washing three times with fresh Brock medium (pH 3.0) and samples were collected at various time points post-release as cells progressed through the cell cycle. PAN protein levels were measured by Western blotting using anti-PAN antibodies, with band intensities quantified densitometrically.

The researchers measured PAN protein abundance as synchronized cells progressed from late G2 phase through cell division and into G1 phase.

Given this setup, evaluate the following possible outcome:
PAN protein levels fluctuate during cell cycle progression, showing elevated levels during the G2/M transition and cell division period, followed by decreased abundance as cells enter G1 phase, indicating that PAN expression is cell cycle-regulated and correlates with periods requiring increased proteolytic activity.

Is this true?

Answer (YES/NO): YES